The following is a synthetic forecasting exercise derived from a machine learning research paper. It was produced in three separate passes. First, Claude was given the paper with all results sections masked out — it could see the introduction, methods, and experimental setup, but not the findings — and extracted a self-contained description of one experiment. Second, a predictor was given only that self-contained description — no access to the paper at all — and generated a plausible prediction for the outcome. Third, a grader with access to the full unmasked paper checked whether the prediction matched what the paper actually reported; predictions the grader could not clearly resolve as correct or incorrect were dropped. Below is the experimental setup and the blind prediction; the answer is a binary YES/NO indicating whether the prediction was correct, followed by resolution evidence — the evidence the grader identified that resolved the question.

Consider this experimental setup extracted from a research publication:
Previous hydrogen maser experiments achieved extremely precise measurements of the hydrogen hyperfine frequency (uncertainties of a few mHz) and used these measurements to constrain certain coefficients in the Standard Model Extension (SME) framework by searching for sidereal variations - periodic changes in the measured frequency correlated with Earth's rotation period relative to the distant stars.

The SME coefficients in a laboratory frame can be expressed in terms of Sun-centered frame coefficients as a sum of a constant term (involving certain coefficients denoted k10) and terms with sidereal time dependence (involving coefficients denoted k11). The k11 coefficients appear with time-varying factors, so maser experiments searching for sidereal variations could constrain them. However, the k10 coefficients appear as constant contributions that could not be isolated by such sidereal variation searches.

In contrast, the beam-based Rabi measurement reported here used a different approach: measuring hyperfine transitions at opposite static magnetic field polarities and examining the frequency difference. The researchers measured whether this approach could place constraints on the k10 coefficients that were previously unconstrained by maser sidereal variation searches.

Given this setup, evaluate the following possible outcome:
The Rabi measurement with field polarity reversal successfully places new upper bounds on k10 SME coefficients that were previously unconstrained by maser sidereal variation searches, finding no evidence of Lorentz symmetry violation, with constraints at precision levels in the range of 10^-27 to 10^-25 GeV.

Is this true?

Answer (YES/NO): NO